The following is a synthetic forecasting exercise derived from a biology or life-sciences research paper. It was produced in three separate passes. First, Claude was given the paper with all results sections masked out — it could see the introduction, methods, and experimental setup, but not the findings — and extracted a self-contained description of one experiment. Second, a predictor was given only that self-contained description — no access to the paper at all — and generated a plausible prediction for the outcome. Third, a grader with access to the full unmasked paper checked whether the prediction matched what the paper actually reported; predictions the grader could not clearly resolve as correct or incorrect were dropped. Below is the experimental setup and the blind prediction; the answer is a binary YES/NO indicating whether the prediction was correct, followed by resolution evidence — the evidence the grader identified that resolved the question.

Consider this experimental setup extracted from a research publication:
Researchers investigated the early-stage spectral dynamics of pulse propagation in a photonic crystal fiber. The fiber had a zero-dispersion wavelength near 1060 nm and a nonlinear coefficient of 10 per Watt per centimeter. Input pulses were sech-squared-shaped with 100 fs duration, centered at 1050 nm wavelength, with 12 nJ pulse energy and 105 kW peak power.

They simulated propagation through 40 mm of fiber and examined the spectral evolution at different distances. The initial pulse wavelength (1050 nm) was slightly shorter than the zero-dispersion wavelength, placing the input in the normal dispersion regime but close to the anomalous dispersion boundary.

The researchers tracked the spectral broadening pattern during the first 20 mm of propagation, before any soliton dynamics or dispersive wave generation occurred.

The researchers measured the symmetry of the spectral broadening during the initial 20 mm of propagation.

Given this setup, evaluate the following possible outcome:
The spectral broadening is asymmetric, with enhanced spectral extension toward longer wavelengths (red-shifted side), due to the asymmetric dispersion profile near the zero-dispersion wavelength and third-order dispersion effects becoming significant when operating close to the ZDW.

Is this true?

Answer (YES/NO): NO